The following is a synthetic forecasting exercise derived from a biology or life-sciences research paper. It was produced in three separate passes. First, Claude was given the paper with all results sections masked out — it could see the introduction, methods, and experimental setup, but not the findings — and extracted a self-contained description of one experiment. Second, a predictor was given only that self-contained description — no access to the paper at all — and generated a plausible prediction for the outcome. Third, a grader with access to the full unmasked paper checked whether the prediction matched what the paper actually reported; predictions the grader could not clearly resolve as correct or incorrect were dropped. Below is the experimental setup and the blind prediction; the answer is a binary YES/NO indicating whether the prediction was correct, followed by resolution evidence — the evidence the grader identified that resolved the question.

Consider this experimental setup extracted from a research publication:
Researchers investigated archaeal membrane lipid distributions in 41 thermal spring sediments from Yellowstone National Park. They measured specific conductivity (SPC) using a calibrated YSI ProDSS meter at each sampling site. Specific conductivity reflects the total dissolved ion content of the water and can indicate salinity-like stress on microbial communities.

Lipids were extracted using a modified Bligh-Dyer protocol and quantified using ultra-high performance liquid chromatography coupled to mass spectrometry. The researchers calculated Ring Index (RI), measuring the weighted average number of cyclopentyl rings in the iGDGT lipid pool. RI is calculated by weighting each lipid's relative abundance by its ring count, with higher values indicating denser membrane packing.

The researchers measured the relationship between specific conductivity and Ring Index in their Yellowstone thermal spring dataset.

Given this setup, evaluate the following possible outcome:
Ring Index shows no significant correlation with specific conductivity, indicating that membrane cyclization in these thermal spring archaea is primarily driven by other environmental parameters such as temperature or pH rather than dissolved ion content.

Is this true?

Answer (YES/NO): YES